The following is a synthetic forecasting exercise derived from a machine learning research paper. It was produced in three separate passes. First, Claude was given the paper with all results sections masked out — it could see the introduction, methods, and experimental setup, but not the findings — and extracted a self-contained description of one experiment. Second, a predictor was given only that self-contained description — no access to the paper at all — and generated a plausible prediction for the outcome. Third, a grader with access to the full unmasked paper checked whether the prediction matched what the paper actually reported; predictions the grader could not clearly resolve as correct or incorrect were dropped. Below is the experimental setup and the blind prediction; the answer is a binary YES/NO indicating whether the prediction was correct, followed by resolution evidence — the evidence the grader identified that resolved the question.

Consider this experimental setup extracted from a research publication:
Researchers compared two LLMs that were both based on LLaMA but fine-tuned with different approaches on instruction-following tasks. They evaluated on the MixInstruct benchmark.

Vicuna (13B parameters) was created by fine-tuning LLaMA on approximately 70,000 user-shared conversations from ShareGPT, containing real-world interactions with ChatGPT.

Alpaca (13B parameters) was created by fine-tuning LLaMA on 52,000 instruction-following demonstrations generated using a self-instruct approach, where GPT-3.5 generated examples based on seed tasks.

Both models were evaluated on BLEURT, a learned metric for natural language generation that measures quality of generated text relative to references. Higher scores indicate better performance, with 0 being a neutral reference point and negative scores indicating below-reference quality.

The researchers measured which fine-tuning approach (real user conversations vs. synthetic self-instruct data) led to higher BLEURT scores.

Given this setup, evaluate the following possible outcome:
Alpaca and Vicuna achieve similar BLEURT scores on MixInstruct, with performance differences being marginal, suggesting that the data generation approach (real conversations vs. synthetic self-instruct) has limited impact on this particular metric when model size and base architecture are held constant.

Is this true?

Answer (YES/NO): NO